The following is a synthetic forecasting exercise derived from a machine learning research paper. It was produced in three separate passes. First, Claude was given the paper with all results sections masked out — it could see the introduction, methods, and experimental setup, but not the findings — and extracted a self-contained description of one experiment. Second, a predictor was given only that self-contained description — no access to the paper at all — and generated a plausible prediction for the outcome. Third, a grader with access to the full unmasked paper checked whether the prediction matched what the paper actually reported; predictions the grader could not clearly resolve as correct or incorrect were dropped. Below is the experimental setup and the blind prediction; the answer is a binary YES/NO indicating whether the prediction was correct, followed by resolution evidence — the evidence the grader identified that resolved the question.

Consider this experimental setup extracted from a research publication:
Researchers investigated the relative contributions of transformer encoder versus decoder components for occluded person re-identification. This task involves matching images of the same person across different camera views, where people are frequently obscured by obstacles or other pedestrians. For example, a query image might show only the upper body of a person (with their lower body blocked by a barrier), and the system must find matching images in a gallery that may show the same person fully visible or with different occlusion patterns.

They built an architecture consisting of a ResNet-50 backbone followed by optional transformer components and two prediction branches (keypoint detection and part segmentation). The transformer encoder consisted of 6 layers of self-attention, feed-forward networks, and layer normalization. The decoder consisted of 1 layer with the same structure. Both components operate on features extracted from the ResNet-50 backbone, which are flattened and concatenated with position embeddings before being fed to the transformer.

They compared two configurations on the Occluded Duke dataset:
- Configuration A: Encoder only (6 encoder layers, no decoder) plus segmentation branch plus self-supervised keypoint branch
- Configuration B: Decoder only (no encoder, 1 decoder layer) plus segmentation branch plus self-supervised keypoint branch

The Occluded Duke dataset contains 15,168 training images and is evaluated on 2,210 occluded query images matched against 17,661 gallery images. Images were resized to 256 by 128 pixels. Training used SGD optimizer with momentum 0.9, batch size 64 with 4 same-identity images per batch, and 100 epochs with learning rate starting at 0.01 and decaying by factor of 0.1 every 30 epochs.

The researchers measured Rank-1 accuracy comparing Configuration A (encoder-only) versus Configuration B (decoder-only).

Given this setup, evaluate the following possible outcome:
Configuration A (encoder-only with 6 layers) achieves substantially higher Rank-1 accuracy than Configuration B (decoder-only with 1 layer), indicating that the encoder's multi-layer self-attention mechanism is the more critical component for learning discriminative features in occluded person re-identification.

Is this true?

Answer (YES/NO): NO